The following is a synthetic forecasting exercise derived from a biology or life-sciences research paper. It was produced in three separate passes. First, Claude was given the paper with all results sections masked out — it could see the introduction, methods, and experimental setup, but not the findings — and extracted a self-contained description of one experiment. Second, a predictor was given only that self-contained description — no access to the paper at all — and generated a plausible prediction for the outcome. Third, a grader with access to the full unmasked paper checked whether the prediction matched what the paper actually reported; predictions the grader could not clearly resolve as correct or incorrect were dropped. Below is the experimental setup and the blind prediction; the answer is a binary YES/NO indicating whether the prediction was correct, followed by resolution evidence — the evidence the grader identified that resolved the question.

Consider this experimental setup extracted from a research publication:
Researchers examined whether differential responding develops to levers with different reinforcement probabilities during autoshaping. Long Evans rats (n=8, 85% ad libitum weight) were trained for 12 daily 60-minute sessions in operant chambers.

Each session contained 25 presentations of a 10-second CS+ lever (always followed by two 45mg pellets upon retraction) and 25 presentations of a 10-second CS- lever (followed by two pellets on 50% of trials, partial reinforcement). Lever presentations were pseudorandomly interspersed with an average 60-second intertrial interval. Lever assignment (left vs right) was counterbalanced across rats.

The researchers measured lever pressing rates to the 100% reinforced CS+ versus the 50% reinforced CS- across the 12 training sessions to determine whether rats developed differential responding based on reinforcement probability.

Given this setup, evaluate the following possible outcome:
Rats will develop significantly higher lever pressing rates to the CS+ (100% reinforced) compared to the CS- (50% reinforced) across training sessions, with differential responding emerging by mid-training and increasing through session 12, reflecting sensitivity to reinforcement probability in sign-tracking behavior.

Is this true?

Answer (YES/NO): NO